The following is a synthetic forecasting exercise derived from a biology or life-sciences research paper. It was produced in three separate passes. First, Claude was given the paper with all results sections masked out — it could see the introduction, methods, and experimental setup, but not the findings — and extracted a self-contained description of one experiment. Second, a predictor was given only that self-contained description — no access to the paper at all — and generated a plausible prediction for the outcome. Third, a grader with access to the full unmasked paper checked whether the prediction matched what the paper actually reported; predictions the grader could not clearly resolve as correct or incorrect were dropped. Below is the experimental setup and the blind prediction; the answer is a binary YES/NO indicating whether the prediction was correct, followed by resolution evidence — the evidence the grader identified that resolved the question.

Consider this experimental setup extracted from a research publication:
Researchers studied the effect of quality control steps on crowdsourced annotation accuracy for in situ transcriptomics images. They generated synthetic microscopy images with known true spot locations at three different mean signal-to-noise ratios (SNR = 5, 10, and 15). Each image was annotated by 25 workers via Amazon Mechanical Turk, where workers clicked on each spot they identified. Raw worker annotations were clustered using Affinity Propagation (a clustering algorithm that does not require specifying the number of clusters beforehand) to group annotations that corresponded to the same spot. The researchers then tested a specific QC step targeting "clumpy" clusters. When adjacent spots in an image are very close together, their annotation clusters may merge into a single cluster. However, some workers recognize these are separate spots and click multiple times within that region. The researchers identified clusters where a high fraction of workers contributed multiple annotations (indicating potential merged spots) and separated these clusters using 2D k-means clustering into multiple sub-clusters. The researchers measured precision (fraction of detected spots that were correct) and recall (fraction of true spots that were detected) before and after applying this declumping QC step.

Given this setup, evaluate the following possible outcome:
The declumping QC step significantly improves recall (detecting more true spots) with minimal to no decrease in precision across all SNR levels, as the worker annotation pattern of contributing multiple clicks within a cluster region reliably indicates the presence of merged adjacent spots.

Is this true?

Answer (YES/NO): NO